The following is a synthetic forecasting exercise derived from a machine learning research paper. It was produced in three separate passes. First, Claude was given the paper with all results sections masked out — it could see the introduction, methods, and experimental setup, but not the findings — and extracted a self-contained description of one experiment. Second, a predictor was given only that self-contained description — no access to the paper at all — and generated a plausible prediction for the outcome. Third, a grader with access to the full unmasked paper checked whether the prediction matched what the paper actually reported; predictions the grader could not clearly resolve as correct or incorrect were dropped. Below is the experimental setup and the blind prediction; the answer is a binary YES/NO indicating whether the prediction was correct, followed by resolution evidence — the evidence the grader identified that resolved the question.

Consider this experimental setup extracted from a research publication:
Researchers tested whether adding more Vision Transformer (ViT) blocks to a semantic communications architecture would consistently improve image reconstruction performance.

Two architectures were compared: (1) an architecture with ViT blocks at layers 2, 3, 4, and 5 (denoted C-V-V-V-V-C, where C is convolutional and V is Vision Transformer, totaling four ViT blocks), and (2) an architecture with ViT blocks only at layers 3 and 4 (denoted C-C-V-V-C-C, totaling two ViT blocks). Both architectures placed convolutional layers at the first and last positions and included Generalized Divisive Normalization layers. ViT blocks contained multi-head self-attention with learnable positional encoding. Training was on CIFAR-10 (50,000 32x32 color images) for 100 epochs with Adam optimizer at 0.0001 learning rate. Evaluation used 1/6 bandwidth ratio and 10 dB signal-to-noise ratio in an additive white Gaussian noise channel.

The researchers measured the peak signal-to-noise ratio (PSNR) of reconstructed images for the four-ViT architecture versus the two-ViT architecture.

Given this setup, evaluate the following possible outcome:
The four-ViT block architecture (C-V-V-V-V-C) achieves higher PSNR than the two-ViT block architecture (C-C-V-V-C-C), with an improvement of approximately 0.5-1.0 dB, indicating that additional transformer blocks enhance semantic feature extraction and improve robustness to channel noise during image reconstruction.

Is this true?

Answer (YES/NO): NO